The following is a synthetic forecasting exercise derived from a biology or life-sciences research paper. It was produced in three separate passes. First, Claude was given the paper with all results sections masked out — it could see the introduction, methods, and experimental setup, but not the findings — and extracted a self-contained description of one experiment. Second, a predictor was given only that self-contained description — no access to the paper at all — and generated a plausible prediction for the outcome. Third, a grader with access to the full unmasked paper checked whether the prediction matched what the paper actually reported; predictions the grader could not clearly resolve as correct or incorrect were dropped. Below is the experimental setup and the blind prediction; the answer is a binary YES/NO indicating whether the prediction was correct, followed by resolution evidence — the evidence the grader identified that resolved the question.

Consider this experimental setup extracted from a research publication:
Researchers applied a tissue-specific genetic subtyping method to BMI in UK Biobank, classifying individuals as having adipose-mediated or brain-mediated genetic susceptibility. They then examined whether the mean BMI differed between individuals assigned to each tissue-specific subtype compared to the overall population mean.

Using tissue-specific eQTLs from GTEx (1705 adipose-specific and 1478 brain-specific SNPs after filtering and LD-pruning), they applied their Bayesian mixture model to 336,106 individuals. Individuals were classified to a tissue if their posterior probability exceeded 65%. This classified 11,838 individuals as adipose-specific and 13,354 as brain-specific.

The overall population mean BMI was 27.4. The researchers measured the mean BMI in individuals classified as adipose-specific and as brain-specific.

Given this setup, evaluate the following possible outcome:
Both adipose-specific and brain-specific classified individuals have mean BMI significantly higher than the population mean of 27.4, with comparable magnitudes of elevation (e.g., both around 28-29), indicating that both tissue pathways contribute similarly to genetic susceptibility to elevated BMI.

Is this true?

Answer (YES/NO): NO